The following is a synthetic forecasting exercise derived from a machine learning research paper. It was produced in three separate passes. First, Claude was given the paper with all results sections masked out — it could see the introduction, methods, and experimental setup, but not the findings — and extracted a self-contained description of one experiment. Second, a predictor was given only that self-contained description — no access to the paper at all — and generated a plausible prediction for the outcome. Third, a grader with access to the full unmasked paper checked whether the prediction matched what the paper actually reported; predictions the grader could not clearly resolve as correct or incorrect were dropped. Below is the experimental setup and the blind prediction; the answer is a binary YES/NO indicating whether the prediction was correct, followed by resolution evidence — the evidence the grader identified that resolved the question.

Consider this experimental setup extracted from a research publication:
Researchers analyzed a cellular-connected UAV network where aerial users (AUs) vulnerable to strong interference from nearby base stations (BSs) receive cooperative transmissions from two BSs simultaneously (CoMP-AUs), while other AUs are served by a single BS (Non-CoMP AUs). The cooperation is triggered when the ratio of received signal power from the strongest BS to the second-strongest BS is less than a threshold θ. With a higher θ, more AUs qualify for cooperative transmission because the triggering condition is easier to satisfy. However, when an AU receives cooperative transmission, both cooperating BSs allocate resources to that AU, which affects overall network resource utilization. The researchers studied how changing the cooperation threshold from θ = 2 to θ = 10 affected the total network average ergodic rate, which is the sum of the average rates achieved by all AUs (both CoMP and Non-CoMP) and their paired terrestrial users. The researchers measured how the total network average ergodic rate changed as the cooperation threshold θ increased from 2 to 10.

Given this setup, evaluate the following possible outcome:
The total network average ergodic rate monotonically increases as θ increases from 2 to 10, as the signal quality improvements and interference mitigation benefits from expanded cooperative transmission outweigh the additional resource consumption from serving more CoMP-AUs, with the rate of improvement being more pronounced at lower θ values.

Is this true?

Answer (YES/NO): YES